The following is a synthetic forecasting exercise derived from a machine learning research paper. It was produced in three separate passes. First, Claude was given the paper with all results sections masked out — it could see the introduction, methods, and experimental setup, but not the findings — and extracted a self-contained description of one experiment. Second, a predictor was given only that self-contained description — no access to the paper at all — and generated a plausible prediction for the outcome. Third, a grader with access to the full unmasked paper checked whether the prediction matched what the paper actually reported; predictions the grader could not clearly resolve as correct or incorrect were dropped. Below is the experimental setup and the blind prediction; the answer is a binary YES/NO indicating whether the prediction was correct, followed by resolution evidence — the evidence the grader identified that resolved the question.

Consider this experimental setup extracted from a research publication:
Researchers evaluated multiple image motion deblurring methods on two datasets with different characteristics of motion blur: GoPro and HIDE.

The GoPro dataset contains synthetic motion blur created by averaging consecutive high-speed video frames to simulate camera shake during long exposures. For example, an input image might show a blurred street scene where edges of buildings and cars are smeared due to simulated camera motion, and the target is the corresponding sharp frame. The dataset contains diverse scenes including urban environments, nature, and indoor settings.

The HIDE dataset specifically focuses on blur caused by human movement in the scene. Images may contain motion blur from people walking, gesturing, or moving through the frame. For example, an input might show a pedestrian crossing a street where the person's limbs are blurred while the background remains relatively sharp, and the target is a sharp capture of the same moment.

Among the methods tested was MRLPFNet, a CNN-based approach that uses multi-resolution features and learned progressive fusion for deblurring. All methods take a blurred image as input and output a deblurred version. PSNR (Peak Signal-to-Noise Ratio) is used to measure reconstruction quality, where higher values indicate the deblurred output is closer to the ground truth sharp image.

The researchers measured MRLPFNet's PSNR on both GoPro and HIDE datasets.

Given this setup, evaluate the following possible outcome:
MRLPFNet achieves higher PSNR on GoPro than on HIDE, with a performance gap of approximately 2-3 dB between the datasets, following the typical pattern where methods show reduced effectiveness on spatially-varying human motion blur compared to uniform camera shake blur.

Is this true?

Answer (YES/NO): NO